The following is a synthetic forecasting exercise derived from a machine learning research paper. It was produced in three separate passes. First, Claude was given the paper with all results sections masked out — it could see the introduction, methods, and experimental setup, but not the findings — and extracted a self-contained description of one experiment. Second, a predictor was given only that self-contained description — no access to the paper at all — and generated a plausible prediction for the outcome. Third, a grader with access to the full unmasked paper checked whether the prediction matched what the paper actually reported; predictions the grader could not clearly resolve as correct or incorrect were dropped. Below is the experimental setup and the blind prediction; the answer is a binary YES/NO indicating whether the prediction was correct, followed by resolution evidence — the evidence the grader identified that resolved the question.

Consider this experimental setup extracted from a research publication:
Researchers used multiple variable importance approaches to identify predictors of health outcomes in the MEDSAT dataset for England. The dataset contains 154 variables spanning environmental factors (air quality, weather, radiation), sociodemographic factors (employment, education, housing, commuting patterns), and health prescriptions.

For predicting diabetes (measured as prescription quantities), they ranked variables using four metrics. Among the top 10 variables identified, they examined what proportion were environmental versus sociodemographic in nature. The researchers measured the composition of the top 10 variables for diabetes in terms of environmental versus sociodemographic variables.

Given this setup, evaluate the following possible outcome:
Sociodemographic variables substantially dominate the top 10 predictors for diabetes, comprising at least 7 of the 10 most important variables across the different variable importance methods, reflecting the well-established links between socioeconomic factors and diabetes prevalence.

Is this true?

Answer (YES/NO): NO